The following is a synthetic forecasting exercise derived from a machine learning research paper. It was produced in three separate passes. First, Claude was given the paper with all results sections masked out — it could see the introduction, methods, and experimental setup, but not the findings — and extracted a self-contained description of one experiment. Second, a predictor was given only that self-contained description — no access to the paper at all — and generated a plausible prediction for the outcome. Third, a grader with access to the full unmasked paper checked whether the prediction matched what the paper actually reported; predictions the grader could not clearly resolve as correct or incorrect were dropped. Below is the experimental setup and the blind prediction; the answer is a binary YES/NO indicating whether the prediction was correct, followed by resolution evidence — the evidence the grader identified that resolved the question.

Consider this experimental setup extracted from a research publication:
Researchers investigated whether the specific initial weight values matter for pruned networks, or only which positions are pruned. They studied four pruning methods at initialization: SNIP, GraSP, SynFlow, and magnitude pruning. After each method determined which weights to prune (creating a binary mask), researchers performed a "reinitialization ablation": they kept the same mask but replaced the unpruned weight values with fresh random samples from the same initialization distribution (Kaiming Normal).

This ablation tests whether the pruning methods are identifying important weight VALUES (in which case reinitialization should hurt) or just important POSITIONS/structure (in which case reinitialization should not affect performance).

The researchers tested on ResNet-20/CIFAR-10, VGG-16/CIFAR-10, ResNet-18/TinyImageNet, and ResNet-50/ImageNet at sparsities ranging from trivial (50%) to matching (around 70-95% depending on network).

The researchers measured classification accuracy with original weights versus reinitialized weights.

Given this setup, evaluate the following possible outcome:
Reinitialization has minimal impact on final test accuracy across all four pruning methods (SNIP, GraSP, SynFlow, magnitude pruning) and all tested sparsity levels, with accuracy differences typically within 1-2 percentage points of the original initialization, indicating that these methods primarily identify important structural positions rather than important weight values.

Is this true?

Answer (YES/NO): YES